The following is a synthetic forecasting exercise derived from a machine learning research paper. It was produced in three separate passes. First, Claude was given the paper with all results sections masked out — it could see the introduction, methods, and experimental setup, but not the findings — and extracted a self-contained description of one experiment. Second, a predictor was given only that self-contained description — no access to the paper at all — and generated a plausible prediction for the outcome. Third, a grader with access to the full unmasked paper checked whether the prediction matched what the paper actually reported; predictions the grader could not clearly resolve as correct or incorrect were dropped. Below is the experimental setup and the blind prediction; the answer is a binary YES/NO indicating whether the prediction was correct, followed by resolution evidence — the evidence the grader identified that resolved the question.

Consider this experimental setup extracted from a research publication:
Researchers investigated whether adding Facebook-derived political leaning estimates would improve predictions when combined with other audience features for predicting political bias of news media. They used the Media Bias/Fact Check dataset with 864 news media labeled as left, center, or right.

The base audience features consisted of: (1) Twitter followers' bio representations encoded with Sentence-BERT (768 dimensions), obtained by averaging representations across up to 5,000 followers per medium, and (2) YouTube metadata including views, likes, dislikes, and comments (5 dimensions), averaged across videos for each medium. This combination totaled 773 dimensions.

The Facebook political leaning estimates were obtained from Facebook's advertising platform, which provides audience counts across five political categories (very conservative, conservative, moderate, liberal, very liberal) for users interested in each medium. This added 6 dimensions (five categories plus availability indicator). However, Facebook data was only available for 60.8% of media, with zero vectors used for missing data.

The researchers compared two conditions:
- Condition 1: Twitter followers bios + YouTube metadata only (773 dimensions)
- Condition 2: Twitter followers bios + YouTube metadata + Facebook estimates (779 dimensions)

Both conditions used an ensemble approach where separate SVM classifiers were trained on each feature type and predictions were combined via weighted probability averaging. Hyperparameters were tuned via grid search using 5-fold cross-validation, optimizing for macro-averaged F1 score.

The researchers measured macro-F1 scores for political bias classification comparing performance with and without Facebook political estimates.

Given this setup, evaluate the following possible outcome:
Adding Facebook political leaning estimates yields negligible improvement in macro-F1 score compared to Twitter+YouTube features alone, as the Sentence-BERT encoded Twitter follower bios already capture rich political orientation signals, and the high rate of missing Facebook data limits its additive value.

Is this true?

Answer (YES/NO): NO